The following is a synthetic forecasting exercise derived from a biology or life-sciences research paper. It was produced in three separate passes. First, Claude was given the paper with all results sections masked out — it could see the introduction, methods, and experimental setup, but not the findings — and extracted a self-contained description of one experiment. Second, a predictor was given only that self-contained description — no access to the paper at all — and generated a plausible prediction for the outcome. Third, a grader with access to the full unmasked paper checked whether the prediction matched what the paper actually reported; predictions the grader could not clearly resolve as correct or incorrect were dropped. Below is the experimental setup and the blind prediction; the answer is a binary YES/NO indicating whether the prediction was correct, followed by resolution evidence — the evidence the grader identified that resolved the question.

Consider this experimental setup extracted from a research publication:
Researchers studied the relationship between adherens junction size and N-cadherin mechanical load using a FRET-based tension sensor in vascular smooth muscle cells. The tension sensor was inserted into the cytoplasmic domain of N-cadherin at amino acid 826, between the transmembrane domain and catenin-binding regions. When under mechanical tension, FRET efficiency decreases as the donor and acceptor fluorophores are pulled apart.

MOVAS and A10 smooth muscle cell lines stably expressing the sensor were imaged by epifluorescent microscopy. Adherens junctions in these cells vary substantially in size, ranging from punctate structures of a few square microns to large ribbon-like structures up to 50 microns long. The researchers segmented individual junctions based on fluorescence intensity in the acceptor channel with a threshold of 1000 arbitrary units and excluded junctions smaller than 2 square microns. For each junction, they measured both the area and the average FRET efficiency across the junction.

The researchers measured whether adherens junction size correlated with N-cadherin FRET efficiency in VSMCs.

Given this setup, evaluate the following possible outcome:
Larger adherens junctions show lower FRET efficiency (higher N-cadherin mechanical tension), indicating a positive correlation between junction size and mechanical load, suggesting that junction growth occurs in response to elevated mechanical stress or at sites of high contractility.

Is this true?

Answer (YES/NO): NO